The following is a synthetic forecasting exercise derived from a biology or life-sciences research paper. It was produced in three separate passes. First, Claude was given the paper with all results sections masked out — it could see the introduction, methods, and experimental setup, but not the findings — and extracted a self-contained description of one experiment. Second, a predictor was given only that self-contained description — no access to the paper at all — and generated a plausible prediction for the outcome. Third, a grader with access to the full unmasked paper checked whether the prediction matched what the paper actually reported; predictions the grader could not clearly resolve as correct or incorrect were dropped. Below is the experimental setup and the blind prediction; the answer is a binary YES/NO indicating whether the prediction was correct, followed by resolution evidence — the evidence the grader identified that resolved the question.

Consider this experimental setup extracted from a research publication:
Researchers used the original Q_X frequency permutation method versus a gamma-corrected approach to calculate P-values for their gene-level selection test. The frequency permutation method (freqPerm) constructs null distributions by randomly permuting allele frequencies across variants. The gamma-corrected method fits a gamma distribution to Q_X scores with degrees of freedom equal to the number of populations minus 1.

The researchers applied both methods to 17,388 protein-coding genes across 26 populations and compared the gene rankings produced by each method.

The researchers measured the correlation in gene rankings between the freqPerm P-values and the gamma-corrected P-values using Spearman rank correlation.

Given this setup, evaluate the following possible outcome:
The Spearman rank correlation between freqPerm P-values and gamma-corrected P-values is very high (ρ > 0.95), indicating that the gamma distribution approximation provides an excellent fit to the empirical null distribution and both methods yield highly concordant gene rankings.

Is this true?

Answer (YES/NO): YES